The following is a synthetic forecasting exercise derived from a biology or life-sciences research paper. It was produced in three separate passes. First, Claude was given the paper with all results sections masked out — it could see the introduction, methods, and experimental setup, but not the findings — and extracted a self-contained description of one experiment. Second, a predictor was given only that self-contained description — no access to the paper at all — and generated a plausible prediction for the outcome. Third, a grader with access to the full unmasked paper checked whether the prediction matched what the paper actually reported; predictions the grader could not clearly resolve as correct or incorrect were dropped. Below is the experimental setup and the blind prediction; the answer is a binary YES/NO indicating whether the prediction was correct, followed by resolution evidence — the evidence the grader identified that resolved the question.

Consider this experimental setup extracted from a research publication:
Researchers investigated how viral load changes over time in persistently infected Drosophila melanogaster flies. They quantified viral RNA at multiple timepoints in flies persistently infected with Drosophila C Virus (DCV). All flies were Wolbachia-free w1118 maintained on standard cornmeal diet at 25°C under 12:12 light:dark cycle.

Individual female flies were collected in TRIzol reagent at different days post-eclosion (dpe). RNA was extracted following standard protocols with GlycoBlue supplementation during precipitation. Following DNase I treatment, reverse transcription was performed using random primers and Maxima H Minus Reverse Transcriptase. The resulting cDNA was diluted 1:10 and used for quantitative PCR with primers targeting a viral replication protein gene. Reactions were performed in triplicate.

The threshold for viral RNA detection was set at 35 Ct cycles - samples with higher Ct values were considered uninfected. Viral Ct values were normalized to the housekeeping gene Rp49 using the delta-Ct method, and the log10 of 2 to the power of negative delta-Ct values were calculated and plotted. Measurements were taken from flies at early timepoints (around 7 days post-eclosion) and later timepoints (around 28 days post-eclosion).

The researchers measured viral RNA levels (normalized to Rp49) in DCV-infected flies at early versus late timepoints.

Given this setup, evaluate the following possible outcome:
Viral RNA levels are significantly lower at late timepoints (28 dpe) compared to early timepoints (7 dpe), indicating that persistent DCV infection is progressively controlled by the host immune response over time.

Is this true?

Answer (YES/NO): NO